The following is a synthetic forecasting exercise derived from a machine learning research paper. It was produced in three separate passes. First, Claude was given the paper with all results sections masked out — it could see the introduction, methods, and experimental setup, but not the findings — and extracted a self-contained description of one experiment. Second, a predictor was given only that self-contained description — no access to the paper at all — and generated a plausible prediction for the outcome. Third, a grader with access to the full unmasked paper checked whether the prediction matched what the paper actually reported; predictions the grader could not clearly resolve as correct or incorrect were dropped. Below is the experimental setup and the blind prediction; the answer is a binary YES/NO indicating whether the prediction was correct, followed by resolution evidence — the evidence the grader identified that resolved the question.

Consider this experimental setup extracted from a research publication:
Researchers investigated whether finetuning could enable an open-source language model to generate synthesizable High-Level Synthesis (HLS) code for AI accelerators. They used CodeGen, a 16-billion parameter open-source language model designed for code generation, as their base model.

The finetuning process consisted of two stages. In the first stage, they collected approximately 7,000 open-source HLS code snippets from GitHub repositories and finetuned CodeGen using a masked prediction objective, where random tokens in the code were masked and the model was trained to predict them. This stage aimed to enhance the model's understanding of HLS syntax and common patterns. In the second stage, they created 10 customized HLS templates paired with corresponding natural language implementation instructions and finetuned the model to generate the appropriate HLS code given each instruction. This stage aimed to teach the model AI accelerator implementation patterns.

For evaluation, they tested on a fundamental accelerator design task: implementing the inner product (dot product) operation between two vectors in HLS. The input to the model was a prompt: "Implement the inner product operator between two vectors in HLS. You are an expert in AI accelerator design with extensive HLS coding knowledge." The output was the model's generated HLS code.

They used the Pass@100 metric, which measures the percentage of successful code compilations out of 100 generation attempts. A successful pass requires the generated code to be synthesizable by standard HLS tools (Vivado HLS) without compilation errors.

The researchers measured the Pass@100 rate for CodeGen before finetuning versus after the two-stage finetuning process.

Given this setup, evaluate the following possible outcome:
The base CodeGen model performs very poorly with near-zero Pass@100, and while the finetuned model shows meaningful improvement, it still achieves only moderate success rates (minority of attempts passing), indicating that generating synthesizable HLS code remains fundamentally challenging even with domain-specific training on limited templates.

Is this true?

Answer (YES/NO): YES